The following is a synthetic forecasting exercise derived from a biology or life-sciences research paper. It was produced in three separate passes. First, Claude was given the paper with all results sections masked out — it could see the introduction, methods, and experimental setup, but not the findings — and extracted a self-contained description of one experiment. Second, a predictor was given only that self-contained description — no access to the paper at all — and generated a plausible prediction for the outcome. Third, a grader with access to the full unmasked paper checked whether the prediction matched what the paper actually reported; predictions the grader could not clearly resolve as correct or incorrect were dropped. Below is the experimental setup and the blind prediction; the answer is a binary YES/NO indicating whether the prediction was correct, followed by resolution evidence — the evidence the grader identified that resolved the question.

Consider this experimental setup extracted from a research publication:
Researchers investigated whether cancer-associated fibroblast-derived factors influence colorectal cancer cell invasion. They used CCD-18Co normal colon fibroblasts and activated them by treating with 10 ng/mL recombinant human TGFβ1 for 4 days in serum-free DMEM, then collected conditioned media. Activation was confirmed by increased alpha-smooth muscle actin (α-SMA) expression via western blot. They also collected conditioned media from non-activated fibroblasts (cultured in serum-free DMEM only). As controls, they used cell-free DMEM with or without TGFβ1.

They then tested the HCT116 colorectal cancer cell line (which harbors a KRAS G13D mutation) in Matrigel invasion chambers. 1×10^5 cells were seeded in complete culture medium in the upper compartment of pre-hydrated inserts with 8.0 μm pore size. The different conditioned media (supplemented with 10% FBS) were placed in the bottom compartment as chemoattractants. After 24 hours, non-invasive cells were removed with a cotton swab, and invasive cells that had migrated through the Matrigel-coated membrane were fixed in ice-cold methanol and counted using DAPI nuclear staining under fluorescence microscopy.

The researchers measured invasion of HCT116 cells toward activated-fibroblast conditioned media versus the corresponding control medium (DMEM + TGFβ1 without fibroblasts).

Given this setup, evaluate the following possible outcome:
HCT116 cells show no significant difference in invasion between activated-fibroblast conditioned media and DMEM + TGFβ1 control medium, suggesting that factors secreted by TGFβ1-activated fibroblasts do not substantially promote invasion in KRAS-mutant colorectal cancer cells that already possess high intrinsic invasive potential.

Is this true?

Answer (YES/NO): NO